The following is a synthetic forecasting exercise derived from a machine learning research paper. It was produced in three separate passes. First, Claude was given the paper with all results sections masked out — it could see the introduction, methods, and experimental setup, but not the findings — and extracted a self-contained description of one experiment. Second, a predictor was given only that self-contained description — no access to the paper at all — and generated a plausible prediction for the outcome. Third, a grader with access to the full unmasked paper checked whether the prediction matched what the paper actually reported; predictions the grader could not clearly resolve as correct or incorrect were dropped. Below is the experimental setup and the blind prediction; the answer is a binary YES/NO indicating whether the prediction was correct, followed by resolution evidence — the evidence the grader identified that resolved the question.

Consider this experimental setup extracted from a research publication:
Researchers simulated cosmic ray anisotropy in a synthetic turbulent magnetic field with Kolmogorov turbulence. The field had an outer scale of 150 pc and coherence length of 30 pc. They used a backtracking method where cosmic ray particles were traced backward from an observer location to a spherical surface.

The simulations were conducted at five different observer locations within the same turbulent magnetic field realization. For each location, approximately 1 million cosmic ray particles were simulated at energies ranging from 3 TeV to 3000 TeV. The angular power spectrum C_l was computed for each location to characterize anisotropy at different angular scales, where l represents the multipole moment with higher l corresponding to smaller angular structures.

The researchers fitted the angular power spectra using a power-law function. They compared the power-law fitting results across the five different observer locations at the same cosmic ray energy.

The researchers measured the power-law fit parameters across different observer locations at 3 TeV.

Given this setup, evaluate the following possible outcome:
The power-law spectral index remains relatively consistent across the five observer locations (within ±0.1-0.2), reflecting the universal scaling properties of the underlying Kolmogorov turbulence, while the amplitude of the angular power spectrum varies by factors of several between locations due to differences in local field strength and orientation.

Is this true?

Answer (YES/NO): NO